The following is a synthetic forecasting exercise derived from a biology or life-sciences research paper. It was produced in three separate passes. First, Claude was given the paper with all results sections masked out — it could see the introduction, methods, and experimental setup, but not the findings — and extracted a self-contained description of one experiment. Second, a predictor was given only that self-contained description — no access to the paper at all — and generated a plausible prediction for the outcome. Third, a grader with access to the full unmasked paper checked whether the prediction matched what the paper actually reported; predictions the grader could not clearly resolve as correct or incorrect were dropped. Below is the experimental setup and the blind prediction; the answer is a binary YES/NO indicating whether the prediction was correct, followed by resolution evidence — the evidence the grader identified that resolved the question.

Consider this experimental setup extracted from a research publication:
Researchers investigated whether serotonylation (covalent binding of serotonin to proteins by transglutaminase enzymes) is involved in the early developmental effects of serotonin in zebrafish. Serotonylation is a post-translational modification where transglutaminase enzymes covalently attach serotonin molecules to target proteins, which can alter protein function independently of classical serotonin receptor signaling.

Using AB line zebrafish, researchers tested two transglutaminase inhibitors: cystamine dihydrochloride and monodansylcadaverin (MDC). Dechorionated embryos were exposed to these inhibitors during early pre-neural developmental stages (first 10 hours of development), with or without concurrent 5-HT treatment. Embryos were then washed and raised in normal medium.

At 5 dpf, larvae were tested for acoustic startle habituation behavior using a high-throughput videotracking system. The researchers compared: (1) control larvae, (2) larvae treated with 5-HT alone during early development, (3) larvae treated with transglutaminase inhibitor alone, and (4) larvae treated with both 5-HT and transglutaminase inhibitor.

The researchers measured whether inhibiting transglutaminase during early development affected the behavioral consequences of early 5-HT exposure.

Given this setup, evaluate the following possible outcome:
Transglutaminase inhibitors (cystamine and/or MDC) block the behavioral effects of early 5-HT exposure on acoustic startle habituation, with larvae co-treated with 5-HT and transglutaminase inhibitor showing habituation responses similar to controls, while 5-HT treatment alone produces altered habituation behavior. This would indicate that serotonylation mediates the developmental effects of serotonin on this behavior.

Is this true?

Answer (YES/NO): NO